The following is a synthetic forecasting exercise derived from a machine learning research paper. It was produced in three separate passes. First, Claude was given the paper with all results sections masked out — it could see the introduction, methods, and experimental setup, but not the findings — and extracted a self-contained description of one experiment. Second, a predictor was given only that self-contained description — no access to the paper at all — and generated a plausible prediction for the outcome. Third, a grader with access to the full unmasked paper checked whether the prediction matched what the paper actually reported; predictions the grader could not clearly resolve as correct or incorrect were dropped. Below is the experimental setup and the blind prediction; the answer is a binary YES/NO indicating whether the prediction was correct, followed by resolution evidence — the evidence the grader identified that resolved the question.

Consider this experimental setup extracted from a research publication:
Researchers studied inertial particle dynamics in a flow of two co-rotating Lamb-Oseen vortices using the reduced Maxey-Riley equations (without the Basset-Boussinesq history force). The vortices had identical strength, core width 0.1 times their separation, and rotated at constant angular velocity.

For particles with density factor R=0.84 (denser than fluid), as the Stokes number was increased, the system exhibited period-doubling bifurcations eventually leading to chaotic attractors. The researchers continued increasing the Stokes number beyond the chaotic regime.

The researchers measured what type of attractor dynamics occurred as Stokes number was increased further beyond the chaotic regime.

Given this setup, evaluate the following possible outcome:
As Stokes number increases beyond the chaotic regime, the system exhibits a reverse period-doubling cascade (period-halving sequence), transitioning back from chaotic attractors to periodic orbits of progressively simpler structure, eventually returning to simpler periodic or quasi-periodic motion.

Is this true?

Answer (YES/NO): NO